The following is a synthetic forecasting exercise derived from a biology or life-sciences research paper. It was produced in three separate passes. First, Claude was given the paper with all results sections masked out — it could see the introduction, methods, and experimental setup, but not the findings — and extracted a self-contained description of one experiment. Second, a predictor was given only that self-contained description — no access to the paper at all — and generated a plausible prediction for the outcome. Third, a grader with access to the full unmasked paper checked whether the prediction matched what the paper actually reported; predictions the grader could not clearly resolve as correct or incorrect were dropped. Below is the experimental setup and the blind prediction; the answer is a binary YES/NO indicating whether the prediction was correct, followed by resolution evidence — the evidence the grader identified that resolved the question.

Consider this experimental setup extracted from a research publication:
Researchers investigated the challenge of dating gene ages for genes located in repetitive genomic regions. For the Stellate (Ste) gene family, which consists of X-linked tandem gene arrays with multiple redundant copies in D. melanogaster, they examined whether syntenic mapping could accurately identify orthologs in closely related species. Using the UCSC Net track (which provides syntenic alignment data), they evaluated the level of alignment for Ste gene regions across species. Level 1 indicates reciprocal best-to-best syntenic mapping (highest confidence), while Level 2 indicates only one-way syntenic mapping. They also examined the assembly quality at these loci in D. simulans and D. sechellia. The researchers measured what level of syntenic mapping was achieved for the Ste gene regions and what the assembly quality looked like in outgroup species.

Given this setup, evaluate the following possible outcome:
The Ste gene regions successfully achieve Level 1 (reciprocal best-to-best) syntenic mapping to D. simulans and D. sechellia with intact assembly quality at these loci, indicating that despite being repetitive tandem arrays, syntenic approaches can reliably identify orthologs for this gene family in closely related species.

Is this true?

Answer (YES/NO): NO